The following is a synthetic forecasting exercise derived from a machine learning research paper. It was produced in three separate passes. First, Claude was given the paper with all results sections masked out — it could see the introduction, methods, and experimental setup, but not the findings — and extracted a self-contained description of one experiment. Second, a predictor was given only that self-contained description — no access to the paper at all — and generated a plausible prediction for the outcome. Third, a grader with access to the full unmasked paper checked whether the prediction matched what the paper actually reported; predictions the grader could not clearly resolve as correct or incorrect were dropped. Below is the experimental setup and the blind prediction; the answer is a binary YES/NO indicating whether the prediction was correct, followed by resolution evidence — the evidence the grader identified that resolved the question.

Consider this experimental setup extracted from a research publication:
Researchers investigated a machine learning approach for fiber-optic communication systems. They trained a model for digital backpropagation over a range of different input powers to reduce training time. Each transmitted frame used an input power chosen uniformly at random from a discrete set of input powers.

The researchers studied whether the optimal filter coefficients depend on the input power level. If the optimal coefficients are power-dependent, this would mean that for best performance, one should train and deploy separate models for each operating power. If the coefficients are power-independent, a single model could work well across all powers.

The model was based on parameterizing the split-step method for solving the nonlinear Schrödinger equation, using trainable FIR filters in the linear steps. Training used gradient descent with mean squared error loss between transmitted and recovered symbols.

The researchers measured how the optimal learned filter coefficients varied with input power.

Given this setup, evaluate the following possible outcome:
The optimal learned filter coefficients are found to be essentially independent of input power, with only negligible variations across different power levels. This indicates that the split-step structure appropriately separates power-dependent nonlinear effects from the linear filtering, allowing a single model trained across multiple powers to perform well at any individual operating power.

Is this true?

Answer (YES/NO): NO